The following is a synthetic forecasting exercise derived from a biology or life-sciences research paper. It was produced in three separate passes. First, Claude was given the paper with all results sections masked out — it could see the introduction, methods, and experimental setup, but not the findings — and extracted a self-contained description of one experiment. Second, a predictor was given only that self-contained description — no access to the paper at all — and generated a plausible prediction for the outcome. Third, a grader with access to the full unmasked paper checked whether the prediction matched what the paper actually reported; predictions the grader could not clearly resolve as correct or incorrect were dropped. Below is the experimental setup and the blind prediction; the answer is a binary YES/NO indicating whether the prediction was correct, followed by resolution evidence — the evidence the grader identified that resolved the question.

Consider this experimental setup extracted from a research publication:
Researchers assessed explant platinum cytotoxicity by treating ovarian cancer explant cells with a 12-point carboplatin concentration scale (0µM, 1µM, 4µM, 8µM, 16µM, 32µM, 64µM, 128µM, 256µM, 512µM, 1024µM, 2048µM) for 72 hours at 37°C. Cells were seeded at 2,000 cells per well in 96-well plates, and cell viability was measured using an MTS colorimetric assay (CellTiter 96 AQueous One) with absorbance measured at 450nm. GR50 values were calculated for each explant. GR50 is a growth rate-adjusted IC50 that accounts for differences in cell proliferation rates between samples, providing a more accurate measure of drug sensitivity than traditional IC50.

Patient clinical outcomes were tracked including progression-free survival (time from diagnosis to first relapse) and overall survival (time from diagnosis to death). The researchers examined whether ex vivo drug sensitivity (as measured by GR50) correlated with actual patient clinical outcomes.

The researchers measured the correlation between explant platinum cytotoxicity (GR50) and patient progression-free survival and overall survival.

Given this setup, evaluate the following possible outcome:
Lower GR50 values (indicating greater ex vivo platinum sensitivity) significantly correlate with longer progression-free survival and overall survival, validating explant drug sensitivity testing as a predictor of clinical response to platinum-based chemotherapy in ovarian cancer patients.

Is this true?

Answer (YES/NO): YES